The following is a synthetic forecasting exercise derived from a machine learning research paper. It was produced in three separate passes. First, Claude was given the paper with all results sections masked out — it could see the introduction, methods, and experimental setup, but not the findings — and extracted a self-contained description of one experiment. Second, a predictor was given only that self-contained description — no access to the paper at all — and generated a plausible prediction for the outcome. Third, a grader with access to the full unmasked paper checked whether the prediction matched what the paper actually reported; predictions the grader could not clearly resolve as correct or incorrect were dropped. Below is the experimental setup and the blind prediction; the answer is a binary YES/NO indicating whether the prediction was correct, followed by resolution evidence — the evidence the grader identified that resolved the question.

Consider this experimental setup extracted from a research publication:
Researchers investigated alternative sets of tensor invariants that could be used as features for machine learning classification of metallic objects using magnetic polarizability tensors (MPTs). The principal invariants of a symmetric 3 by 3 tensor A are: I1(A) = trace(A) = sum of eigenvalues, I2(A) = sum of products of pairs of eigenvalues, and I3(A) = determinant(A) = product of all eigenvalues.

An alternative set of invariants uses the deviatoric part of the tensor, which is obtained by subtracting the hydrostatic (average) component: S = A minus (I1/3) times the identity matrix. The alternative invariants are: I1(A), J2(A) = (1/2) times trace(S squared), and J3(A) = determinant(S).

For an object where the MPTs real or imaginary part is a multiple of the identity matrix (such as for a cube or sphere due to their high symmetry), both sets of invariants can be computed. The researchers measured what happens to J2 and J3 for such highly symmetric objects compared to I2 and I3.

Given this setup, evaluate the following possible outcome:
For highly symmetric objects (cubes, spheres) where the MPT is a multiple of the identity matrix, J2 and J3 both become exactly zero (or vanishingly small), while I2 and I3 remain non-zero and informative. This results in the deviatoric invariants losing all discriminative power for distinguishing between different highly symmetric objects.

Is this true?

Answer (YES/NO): NO